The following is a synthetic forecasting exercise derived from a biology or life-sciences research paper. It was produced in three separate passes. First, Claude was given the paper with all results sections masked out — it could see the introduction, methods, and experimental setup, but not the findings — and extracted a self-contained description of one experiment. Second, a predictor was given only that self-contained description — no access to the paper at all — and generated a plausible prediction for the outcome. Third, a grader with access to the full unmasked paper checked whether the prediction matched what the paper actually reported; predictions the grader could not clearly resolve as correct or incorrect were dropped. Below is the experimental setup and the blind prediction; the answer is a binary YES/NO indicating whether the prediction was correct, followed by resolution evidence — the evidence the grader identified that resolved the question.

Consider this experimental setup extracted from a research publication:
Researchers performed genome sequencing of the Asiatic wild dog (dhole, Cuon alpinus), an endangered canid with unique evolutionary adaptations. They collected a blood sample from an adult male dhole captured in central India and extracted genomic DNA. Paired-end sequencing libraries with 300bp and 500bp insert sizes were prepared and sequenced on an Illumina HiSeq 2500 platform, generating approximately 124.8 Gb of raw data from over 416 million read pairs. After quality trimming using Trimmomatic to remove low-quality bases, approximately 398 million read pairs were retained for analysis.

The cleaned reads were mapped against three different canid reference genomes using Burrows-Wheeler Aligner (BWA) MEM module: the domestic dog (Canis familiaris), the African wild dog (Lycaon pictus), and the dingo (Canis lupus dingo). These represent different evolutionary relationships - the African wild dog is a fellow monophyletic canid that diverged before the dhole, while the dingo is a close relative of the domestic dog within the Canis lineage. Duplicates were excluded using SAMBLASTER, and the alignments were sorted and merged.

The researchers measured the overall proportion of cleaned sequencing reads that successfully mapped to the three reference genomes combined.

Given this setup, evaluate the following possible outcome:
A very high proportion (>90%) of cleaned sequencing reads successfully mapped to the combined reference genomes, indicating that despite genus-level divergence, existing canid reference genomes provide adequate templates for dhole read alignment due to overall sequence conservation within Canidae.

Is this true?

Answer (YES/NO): YES